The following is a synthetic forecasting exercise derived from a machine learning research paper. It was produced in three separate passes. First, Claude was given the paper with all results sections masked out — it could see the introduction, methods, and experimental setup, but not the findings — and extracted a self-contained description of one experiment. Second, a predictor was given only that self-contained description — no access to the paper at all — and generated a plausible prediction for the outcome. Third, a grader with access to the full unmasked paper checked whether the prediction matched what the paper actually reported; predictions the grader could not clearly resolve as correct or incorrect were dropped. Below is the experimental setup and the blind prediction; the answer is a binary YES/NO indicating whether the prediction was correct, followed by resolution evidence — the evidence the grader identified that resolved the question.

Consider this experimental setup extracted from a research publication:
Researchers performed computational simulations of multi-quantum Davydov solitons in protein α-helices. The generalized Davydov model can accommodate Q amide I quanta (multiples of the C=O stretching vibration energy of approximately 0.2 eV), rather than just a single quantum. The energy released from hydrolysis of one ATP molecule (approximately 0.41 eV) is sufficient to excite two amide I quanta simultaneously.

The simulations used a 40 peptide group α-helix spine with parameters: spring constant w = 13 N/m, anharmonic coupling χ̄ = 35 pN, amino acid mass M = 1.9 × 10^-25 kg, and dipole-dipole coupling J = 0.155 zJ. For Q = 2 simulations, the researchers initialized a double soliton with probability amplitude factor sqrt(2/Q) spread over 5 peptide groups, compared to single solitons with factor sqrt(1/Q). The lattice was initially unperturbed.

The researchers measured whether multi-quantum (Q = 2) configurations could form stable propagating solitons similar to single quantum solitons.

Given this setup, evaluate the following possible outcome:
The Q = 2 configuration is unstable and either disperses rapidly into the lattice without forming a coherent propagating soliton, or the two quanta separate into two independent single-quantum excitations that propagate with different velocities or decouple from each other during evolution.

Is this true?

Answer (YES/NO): NO